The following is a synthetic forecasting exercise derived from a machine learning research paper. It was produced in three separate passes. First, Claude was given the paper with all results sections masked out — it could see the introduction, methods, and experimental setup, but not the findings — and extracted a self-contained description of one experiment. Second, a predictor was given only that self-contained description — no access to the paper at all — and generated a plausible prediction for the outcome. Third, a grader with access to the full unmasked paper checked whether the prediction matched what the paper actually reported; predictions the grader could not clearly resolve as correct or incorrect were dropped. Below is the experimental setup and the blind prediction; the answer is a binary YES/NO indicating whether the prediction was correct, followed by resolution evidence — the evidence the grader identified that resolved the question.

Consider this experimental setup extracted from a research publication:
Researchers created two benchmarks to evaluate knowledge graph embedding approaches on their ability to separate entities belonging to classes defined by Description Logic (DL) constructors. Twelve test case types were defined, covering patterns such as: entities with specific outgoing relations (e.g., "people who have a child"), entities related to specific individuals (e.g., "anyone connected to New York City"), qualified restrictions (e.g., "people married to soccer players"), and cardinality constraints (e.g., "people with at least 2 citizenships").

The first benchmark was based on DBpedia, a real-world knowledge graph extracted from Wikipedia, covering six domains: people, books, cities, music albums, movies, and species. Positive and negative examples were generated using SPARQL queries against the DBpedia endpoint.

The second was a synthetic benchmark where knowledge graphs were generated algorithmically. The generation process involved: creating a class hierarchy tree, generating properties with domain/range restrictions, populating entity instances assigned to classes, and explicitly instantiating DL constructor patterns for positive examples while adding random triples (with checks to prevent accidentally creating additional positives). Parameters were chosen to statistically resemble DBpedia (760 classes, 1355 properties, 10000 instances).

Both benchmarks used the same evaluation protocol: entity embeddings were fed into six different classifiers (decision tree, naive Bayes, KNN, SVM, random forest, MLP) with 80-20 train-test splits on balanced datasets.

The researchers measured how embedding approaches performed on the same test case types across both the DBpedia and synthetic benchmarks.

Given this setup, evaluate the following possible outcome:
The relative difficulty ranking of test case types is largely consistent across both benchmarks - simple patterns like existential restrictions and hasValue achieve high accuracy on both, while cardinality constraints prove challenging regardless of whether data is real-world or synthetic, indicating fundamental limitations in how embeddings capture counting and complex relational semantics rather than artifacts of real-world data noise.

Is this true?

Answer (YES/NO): NO